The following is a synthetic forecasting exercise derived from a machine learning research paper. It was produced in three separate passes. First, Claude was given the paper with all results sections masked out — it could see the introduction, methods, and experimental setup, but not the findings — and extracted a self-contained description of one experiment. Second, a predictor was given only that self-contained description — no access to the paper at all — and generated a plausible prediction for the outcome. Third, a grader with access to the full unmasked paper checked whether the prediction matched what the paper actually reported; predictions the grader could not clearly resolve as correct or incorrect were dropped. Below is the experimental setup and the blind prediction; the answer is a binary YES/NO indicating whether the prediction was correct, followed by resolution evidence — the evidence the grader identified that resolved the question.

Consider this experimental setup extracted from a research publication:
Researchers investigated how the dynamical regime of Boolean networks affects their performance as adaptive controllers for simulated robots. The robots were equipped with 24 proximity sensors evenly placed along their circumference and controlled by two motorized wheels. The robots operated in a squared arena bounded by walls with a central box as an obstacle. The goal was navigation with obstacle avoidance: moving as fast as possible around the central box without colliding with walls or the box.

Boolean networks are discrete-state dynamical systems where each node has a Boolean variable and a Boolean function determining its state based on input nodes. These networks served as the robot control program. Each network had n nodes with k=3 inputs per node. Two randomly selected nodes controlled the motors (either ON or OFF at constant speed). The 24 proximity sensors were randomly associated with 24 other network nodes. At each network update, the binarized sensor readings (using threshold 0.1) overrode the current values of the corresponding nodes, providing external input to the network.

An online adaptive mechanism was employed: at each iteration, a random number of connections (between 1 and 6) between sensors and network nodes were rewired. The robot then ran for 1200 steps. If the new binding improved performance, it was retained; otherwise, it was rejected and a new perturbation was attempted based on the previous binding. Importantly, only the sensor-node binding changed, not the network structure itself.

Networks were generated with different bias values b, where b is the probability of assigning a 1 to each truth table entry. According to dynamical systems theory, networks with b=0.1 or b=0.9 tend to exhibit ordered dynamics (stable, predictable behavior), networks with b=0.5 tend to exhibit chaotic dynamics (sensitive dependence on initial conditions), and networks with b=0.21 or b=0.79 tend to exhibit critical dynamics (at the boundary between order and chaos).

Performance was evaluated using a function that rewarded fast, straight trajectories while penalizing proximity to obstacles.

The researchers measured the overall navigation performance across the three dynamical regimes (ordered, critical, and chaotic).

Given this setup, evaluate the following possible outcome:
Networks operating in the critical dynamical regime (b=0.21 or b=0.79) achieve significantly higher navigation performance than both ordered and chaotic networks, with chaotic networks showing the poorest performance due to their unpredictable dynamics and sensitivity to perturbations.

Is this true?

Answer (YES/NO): NO